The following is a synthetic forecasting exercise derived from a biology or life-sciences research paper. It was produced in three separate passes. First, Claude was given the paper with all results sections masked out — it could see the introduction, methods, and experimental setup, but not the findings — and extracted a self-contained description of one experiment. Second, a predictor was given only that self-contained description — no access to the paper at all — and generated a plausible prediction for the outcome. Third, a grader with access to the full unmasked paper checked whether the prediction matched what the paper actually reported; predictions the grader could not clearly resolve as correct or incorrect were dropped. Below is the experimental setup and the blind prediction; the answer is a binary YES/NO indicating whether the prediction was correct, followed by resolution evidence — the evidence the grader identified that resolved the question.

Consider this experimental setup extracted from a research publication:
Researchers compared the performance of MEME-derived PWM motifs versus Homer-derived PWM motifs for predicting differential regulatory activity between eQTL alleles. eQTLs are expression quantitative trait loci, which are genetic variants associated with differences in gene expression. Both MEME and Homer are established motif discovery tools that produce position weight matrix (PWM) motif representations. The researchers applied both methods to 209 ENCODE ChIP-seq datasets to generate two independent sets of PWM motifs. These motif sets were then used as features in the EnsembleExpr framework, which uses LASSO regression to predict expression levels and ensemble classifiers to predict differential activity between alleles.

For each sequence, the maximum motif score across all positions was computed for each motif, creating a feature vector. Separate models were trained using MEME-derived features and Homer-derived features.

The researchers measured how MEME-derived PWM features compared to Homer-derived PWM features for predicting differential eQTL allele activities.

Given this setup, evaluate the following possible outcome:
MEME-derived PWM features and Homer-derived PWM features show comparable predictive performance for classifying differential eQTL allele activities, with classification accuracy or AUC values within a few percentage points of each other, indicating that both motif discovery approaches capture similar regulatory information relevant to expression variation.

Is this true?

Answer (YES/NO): YES